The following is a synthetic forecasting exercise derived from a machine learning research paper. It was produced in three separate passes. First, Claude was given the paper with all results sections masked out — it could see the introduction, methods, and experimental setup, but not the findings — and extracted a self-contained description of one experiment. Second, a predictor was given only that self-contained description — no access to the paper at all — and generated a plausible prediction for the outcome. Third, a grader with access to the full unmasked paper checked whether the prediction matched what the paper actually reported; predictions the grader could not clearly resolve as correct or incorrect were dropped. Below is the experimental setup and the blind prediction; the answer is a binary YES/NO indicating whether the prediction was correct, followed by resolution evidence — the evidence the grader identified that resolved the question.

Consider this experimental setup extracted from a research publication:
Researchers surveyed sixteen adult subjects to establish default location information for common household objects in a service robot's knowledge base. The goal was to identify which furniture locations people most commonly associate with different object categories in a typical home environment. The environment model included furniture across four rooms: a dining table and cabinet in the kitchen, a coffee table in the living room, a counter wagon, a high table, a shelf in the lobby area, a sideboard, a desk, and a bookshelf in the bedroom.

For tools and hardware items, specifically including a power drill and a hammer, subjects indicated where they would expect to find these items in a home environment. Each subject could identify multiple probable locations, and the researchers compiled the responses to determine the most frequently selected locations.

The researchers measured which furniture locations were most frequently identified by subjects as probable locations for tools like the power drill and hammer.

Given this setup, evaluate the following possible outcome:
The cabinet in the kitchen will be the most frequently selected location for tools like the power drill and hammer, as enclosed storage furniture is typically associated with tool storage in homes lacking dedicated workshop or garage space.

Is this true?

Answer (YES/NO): NO